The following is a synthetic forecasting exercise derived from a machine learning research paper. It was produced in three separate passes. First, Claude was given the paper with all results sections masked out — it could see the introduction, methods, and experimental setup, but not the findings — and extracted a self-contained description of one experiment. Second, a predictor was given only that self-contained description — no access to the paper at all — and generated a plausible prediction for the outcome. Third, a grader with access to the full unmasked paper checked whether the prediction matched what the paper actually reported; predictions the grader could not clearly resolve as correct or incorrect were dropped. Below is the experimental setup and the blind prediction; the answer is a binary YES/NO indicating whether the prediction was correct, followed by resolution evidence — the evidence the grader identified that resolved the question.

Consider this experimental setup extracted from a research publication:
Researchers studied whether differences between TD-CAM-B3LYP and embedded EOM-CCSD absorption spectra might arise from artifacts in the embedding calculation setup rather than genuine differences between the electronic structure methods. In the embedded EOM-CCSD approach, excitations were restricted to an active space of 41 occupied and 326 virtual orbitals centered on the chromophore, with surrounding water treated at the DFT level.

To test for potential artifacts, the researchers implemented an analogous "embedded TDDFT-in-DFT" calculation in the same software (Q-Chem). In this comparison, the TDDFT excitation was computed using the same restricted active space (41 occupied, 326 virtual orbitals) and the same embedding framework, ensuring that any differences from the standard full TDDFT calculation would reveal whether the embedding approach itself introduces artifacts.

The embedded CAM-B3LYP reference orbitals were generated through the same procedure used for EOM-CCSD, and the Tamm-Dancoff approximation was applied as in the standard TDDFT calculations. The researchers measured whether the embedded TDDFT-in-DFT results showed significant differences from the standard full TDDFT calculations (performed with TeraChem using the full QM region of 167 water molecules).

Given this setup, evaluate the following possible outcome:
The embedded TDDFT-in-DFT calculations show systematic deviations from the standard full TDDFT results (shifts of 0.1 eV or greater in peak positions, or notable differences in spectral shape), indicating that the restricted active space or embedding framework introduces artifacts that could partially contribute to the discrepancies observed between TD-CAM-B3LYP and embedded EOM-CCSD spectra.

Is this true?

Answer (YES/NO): NO